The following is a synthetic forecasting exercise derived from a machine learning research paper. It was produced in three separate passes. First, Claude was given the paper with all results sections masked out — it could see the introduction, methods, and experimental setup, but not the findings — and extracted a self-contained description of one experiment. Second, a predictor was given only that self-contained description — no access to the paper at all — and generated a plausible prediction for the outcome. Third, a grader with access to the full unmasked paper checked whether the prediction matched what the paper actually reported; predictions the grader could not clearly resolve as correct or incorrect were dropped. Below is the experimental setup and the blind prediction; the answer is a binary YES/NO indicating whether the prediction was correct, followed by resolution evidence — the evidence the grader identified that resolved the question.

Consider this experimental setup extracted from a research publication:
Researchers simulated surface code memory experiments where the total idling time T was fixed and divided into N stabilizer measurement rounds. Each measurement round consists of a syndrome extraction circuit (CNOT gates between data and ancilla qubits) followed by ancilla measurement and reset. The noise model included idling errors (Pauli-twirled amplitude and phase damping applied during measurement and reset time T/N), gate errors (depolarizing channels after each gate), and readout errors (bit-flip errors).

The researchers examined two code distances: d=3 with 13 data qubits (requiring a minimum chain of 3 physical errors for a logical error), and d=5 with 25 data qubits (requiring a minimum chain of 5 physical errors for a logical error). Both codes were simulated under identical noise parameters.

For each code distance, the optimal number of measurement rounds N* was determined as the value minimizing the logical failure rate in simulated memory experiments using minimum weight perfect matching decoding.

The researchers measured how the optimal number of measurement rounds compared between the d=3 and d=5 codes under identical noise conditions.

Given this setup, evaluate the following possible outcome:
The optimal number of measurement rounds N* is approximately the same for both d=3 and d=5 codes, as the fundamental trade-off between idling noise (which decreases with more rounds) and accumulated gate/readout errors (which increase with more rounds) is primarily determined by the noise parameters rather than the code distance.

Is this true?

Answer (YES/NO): NO